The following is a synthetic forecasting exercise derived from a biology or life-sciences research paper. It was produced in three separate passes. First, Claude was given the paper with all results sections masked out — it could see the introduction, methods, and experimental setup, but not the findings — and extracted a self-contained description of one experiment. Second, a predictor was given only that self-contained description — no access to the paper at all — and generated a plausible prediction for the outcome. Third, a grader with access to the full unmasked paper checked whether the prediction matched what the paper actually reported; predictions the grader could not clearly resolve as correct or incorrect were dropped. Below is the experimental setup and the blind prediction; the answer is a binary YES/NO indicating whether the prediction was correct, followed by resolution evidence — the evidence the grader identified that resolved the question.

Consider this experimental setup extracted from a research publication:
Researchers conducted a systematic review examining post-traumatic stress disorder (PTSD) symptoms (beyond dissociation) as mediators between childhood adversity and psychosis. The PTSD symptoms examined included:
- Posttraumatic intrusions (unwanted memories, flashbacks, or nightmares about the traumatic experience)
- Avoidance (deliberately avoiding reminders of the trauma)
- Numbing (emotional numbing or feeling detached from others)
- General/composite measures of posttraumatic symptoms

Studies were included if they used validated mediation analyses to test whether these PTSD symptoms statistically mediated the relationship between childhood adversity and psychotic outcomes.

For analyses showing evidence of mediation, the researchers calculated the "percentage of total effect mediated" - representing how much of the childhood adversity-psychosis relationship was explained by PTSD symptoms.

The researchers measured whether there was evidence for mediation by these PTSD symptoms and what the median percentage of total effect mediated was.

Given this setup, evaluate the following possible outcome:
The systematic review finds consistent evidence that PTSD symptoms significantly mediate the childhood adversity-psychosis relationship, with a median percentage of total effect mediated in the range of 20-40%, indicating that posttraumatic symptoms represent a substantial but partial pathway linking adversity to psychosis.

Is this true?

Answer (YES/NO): NO